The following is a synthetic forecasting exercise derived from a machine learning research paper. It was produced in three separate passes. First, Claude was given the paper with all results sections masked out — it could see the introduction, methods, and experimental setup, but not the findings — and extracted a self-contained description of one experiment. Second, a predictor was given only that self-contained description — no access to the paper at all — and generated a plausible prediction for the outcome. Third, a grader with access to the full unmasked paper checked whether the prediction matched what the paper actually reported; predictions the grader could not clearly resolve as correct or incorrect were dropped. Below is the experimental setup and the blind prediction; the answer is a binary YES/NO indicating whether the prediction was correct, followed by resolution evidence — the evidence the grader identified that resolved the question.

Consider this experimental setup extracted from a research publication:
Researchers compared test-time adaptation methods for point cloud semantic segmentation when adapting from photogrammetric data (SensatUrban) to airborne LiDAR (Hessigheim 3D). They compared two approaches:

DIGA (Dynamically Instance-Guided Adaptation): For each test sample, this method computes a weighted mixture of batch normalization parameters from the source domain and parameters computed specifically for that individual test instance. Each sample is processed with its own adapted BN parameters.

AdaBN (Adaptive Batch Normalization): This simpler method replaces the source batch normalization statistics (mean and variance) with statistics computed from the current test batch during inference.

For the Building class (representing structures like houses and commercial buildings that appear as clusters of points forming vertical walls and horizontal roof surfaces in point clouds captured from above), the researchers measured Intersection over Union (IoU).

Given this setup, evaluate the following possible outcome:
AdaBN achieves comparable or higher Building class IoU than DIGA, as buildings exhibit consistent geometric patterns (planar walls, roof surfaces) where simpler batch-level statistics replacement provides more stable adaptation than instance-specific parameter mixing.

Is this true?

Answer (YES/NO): NO